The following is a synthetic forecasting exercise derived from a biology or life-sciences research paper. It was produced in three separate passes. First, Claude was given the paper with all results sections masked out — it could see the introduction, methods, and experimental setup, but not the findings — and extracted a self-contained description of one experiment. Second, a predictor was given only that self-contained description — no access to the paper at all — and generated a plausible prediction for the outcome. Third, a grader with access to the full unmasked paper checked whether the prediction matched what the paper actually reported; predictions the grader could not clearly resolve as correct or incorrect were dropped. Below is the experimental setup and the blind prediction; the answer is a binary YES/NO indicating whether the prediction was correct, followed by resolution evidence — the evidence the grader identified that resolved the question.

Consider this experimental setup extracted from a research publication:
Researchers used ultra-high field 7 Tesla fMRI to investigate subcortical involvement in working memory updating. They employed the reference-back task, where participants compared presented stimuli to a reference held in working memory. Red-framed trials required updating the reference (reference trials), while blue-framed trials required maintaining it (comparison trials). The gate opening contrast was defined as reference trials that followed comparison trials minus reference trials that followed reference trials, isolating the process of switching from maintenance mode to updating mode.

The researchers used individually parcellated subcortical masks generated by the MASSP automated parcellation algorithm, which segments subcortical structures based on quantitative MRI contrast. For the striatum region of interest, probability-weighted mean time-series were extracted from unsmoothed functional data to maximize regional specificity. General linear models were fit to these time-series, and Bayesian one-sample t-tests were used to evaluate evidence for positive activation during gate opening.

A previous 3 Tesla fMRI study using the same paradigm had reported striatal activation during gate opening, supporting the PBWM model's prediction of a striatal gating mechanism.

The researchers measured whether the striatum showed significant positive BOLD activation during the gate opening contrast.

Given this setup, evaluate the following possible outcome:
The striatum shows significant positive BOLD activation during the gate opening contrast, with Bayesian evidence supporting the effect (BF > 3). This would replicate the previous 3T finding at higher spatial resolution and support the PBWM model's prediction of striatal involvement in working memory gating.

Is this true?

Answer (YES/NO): NO